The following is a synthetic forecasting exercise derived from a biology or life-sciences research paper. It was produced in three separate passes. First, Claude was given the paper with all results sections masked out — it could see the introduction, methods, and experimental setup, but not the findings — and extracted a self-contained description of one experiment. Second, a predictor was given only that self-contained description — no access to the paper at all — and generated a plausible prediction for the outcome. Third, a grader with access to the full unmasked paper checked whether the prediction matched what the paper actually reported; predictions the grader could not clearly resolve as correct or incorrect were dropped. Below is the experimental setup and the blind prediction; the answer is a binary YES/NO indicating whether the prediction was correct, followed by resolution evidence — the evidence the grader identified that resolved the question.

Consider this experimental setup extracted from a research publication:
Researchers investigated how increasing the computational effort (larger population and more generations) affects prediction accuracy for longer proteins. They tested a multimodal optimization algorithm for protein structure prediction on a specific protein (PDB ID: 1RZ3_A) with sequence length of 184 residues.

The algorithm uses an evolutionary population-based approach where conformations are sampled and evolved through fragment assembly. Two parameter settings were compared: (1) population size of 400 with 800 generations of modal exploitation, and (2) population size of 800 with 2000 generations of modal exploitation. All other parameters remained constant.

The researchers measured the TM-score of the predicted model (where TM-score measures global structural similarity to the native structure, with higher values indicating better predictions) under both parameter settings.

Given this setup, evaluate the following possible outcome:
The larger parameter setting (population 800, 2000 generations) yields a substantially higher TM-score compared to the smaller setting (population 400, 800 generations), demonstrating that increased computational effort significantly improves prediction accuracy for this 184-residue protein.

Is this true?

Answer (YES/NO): YES